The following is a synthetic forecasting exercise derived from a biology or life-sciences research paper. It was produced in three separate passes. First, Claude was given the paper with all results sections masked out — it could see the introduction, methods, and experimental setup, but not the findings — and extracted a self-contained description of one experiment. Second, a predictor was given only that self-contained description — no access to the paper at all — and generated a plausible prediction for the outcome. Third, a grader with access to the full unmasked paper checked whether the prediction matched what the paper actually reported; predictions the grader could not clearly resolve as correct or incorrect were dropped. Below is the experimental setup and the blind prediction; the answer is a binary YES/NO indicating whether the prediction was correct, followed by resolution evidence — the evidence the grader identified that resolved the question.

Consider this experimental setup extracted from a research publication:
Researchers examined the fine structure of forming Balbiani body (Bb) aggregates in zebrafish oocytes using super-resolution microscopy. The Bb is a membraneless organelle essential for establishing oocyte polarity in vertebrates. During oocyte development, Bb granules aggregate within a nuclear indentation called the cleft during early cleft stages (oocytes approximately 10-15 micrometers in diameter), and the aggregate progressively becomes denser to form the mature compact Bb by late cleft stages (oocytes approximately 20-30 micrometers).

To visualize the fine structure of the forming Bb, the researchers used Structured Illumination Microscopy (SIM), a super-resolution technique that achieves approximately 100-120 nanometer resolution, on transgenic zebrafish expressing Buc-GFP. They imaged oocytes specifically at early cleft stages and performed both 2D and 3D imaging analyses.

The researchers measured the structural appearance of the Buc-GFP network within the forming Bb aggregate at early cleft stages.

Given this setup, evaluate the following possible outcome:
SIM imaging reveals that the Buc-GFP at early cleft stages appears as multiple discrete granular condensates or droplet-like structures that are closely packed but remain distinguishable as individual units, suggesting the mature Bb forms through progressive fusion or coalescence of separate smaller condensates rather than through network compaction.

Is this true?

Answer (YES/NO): NO